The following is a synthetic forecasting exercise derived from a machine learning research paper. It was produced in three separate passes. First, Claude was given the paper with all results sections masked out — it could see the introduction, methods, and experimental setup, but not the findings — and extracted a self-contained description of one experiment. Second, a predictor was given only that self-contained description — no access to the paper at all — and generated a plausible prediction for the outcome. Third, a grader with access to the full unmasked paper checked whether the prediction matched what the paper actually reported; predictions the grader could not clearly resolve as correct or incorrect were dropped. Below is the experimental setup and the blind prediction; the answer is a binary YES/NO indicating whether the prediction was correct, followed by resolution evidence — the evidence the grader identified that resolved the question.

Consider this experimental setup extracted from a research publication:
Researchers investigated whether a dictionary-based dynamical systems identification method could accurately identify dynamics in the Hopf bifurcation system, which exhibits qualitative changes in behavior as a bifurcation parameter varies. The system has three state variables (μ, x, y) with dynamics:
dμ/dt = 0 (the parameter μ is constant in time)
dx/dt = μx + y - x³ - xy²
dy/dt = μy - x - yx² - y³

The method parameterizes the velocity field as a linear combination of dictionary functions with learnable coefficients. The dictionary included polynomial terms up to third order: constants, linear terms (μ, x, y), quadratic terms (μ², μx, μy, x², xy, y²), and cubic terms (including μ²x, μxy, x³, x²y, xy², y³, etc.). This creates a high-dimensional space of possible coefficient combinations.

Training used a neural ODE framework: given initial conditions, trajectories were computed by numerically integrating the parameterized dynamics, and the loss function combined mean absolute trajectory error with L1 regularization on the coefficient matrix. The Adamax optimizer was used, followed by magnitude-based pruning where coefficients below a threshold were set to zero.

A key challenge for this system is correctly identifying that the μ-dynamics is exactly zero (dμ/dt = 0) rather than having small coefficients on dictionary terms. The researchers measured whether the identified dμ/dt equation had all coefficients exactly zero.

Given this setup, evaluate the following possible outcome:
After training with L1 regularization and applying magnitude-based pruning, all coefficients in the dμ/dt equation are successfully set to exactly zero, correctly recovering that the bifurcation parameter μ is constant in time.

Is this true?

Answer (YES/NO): YES